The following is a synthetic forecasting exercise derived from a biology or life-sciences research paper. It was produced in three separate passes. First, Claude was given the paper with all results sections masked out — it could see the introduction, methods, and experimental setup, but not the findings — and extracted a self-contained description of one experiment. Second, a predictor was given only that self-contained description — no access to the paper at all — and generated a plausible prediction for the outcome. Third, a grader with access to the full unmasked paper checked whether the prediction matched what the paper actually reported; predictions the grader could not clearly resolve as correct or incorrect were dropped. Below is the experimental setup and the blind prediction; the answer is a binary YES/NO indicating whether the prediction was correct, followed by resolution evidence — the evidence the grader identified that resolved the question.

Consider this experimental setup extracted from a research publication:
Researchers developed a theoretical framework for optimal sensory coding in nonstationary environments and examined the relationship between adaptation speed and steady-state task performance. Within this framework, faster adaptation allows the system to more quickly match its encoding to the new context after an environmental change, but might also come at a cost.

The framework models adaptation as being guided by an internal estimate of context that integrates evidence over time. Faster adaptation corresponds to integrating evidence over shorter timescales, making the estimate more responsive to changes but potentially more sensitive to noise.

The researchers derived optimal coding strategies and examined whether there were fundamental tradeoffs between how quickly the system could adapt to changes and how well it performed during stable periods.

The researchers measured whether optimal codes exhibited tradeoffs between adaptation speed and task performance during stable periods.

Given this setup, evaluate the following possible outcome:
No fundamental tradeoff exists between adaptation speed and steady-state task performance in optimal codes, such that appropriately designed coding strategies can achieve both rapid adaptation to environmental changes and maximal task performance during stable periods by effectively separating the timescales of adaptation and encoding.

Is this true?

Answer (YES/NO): NO